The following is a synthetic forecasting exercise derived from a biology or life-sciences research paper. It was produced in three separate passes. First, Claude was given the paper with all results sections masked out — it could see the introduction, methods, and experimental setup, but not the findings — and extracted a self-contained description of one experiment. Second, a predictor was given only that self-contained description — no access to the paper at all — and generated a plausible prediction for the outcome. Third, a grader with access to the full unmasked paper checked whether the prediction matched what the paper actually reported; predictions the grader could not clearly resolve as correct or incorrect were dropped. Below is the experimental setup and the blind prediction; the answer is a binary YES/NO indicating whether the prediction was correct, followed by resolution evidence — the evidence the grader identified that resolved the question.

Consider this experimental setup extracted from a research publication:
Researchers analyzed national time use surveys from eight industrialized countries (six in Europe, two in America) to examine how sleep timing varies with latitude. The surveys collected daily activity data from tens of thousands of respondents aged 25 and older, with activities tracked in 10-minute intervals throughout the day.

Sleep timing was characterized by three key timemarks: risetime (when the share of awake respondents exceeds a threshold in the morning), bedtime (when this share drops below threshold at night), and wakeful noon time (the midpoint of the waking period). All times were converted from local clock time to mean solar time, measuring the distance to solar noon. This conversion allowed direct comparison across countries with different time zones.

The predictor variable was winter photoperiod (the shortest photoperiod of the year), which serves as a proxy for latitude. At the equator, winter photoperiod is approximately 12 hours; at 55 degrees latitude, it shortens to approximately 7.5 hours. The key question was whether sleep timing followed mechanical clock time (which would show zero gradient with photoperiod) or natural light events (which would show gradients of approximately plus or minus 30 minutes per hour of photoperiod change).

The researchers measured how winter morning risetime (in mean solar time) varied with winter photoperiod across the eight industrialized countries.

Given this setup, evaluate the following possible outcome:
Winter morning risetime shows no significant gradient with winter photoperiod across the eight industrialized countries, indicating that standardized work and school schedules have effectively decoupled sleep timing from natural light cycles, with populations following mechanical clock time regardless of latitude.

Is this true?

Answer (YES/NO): NO